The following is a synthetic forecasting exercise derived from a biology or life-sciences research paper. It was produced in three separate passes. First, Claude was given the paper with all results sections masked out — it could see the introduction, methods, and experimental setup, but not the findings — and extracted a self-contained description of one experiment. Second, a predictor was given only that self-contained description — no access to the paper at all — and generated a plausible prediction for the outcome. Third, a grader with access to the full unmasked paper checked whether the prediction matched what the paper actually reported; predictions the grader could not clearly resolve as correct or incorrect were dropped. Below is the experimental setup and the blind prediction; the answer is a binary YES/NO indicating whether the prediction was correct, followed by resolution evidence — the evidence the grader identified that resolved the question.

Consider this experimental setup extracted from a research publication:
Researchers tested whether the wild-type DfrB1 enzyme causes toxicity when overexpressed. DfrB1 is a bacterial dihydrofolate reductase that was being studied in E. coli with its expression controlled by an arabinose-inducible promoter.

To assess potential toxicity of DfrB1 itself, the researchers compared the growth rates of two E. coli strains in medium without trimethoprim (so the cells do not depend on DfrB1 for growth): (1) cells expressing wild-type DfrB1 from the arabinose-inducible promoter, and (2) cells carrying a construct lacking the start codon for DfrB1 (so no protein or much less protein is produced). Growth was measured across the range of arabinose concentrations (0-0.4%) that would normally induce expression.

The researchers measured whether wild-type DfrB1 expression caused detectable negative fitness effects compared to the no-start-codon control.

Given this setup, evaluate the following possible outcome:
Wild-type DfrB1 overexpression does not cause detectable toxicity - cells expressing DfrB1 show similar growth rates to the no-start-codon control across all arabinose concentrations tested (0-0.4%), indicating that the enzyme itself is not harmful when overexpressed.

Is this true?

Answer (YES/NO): YES